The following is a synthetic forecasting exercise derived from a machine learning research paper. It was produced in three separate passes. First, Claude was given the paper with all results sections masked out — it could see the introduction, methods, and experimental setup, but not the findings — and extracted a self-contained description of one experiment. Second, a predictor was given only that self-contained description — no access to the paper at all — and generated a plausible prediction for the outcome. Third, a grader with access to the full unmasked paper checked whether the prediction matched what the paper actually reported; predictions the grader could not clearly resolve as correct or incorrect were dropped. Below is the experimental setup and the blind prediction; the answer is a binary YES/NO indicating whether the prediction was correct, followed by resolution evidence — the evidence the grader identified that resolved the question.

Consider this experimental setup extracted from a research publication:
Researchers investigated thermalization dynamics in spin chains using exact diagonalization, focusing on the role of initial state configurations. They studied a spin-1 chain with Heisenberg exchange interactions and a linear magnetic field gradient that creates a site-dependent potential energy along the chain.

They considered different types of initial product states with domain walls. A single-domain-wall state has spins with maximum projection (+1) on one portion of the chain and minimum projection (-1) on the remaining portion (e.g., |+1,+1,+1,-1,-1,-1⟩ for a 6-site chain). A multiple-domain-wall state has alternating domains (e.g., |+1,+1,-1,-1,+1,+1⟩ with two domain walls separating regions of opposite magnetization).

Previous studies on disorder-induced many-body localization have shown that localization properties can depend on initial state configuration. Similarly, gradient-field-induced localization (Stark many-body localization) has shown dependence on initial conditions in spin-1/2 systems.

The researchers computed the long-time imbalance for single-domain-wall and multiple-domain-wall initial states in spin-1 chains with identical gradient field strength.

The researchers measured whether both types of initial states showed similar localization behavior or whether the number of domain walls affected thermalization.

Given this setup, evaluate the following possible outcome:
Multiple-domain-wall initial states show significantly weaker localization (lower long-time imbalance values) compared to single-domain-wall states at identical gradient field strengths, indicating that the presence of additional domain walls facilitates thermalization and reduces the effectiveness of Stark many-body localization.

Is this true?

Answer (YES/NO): YES